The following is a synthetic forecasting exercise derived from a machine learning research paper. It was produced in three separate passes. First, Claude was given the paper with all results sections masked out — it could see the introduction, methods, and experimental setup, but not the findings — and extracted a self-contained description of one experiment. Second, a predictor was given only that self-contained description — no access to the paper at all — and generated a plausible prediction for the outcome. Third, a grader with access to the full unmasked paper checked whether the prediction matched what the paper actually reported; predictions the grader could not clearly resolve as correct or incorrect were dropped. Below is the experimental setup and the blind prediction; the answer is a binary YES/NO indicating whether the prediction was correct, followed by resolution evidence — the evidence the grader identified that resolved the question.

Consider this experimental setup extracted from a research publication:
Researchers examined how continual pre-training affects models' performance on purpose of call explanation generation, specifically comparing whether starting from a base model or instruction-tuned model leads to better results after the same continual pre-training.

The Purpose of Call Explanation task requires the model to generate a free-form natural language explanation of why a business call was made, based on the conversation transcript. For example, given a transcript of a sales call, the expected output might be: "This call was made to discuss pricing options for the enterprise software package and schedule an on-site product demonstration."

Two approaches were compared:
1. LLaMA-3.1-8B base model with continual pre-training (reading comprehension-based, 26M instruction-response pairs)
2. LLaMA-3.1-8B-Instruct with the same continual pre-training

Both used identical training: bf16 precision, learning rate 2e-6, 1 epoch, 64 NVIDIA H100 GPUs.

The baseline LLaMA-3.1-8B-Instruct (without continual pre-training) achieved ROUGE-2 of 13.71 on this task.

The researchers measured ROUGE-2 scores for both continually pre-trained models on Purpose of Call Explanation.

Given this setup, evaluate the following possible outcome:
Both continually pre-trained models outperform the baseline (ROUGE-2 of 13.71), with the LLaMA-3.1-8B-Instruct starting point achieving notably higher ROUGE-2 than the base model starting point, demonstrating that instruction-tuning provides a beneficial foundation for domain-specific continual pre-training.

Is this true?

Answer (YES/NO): NO